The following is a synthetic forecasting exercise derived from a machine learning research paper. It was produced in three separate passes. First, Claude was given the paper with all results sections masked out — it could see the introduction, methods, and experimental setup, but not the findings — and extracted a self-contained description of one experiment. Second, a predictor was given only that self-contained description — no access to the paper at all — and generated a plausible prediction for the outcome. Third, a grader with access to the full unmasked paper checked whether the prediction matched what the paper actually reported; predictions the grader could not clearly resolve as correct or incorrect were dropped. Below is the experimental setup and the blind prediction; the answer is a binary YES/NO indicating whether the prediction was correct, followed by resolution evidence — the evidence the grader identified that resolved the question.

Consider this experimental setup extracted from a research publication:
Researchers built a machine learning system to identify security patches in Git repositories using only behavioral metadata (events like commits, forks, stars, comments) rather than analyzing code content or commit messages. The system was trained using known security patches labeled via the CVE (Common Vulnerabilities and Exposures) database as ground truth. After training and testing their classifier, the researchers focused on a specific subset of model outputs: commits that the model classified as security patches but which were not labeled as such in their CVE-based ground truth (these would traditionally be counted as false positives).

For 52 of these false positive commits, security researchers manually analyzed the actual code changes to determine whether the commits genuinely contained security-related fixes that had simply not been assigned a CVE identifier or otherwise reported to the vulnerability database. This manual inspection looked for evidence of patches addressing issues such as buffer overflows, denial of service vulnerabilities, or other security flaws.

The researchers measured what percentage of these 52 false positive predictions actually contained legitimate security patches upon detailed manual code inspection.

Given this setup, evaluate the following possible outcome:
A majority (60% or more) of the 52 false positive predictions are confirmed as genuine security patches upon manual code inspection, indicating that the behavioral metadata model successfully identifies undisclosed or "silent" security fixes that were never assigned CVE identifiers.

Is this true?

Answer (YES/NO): NO